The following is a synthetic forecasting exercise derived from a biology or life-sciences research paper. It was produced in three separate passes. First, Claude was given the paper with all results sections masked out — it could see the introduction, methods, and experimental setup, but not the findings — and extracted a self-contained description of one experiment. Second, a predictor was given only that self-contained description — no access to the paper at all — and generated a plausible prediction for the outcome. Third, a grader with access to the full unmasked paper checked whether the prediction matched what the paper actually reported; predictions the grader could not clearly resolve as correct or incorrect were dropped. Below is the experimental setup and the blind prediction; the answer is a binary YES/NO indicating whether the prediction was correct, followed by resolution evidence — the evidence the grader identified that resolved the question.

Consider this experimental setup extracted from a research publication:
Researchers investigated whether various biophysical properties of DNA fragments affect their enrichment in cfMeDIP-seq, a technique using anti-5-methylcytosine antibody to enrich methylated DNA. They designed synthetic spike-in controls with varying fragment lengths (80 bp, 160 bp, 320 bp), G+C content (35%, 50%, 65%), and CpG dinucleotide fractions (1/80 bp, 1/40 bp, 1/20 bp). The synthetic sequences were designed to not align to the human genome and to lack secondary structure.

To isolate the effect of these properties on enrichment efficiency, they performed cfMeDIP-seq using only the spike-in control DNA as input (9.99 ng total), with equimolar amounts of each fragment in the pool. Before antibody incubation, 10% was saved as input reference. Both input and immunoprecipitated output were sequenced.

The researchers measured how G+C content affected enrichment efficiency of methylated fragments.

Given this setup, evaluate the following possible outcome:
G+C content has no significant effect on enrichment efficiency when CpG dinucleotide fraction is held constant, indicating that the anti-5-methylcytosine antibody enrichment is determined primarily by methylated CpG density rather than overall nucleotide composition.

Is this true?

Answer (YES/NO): NO